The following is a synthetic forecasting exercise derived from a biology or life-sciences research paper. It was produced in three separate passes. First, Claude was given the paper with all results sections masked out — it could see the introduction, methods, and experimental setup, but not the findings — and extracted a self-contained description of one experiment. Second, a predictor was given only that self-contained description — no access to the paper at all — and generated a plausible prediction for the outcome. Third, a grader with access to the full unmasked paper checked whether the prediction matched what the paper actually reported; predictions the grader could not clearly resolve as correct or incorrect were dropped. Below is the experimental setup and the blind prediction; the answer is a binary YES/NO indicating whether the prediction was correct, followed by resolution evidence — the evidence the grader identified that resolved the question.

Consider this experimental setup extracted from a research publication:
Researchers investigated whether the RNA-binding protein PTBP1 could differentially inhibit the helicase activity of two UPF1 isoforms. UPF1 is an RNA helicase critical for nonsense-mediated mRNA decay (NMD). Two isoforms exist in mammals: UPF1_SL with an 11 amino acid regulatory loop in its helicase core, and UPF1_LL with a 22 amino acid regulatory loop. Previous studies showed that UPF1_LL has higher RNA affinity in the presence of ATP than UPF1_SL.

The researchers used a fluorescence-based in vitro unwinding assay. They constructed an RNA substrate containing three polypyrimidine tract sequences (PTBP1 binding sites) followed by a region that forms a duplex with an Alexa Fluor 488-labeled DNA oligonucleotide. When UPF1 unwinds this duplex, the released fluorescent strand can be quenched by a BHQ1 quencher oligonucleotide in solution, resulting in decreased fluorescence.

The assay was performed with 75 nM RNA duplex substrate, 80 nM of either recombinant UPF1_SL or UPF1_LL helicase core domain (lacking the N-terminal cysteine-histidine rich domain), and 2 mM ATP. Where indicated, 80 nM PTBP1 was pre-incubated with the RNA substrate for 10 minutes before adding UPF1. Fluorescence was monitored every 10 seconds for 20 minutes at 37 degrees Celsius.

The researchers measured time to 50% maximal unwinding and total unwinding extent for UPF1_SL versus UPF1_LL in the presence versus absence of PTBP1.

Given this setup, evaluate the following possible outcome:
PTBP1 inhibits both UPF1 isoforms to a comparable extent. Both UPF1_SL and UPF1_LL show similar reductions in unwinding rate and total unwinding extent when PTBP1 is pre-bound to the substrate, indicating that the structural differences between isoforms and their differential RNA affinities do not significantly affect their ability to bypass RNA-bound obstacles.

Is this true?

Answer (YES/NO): NO